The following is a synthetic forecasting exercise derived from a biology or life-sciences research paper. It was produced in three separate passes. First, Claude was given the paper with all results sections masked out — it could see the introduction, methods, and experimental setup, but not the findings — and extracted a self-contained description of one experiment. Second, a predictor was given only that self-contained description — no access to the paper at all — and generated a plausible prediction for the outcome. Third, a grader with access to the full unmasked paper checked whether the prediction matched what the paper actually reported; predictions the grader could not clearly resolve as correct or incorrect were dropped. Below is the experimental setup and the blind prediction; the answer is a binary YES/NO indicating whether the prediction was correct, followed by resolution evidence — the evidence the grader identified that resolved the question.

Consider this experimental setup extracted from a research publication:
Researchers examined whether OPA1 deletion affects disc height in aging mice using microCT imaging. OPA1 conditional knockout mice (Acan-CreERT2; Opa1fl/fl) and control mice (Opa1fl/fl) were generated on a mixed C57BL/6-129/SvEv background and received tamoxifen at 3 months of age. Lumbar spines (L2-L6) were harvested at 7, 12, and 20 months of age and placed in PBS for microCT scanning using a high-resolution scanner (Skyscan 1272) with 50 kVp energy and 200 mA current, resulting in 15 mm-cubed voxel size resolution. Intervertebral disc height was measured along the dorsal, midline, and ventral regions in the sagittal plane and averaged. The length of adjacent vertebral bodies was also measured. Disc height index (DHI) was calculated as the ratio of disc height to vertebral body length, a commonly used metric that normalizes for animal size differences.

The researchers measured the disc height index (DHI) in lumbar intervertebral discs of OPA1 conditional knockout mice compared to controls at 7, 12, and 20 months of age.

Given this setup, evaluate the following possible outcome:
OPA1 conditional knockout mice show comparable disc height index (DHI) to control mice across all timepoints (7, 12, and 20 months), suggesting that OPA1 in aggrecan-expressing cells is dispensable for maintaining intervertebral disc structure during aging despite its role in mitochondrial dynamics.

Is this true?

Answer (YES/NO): NO